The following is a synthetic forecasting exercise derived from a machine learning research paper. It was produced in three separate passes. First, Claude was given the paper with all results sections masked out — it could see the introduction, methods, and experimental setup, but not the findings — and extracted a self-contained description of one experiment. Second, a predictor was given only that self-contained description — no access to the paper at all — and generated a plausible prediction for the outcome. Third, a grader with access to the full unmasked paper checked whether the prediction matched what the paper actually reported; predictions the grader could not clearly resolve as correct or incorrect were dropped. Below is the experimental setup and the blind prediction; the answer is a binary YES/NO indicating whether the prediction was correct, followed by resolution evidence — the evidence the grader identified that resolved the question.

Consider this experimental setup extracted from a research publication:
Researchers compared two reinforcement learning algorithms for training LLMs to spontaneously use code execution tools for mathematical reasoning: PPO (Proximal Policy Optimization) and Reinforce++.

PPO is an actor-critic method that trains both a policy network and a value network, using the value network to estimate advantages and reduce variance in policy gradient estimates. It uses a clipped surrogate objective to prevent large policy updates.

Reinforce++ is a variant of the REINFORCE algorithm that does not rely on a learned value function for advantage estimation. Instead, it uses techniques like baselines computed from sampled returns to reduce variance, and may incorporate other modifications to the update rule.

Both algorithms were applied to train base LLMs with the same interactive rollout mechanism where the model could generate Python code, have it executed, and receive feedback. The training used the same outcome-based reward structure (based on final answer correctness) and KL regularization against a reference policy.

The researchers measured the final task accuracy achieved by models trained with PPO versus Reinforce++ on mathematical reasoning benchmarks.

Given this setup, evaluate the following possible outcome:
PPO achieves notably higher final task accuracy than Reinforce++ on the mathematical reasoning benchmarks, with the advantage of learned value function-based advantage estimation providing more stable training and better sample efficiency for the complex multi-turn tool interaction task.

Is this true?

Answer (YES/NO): NO